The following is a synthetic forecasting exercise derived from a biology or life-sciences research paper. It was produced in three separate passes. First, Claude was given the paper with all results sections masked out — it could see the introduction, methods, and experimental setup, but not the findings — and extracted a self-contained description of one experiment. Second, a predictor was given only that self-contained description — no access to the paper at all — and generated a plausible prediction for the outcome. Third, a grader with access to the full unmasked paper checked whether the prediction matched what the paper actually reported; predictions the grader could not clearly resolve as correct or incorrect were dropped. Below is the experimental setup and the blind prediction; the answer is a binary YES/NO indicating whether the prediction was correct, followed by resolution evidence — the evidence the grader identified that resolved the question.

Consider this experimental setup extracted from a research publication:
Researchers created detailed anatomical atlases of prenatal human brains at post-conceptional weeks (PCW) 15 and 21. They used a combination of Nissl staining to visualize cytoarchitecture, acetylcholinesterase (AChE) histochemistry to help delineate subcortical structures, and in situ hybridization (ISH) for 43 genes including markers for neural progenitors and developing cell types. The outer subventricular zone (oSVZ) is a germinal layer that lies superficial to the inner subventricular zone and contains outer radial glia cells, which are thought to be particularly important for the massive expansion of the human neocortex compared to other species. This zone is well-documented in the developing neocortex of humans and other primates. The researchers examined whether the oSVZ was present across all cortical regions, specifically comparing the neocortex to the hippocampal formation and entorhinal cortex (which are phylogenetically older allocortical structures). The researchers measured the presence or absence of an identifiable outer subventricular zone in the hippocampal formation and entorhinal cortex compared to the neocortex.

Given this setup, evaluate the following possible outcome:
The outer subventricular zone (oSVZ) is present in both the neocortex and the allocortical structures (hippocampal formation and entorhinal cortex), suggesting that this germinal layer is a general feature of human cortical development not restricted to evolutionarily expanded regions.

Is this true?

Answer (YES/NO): NO